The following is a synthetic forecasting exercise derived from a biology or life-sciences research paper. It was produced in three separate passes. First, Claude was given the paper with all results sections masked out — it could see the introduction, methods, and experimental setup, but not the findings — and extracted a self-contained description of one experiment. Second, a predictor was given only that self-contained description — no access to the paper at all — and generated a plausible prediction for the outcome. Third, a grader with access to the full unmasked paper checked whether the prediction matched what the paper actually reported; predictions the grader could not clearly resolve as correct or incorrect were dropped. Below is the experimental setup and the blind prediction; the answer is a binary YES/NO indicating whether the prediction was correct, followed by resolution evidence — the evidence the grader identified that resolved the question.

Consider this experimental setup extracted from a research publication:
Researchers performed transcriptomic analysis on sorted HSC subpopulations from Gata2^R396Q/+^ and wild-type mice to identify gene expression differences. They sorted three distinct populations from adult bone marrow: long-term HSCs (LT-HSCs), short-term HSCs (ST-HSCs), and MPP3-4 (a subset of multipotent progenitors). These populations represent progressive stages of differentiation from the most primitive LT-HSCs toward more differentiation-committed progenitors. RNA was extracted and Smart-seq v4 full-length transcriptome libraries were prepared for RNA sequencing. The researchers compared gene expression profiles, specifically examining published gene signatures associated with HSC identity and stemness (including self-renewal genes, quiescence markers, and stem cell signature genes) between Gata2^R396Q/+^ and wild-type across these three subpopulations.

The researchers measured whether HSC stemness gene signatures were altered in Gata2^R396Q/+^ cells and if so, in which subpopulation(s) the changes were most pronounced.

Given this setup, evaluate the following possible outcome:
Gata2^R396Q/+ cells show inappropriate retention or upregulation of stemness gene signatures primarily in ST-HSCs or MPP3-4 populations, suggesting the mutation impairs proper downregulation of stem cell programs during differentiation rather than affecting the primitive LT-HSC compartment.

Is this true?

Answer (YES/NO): NO